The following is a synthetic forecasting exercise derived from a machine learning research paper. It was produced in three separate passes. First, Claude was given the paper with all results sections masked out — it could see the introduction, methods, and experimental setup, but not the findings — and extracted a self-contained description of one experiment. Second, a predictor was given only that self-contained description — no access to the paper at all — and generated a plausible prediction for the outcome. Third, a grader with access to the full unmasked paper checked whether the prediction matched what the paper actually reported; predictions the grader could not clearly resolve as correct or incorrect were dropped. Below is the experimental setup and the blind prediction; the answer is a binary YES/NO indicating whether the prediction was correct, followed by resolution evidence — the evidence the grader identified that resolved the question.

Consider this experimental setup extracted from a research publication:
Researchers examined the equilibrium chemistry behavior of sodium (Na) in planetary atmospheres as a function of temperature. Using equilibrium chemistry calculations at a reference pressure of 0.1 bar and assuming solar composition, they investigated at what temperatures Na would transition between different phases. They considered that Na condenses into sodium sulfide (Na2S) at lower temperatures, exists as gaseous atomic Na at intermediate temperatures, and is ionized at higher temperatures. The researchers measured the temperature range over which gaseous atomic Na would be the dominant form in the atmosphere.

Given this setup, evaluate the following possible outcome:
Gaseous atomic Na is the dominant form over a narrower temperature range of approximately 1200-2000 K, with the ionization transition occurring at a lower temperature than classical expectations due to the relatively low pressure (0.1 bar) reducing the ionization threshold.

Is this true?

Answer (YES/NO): NO